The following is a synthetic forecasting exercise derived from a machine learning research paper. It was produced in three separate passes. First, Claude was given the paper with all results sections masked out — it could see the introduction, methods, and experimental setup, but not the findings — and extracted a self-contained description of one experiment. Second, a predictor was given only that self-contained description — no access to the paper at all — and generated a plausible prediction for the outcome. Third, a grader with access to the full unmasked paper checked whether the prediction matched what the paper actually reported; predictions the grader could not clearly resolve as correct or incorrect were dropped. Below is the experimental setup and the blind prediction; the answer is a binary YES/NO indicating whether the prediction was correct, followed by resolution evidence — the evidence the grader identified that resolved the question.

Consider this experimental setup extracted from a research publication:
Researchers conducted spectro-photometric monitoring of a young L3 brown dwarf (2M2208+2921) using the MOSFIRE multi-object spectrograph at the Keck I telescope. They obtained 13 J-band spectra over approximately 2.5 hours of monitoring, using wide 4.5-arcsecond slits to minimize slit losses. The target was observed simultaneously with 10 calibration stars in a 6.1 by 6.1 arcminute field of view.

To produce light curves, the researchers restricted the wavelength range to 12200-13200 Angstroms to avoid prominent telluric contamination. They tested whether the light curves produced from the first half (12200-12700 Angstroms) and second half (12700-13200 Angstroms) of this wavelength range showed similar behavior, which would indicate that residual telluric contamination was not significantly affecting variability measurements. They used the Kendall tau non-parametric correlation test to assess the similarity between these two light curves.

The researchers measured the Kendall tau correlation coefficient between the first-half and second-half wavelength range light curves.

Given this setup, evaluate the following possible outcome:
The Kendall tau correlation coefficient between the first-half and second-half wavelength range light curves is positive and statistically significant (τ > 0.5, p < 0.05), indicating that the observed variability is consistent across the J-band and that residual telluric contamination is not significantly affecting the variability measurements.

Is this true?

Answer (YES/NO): YES